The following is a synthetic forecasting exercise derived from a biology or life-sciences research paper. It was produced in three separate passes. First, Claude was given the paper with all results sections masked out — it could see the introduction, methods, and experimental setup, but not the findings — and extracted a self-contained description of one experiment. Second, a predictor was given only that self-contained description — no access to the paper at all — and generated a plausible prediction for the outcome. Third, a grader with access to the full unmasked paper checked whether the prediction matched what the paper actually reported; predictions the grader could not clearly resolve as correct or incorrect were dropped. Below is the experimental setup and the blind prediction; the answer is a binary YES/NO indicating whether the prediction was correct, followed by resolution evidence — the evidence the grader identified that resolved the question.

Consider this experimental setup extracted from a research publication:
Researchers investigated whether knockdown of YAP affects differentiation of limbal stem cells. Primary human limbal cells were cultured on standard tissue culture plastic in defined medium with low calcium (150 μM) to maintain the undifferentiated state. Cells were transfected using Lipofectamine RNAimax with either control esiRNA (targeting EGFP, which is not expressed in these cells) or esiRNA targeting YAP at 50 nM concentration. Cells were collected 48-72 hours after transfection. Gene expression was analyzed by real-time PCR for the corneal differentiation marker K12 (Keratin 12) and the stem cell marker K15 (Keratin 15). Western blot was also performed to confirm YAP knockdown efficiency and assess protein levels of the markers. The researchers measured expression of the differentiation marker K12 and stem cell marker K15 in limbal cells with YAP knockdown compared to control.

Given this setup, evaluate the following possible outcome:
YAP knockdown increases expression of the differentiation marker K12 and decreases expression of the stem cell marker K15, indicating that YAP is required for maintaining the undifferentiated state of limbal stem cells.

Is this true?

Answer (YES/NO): YES